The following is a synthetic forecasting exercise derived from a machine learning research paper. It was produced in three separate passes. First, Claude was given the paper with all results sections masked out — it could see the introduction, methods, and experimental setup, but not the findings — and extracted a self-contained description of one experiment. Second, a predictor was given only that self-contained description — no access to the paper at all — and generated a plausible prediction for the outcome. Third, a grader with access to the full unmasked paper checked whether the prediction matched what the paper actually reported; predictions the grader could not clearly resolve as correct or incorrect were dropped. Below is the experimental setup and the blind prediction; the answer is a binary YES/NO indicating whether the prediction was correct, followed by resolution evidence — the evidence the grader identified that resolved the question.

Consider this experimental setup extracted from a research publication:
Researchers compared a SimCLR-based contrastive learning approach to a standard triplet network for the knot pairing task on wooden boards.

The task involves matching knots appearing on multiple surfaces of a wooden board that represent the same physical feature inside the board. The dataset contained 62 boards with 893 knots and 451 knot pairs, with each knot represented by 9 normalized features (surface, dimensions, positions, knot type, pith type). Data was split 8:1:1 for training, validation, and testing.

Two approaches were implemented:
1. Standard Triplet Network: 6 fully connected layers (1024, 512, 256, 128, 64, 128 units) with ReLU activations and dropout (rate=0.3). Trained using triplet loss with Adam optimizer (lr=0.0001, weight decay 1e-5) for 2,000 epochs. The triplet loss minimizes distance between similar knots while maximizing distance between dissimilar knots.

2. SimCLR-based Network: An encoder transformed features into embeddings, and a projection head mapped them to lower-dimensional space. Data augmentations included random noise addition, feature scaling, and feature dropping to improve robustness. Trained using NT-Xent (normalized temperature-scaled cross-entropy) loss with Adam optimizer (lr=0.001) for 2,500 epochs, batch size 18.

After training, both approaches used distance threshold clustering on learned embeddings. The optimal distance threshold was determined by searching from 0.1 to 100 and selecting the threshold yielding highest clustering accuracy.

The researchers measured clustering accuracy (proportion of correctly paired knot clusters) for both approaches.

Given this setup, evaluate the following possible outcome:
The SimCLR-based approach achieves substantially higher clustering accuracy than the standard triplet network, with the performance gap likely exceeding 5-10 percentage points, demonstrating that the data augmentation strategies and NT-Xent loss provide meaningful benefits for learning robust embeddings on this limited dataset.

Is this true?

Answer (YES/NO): NO